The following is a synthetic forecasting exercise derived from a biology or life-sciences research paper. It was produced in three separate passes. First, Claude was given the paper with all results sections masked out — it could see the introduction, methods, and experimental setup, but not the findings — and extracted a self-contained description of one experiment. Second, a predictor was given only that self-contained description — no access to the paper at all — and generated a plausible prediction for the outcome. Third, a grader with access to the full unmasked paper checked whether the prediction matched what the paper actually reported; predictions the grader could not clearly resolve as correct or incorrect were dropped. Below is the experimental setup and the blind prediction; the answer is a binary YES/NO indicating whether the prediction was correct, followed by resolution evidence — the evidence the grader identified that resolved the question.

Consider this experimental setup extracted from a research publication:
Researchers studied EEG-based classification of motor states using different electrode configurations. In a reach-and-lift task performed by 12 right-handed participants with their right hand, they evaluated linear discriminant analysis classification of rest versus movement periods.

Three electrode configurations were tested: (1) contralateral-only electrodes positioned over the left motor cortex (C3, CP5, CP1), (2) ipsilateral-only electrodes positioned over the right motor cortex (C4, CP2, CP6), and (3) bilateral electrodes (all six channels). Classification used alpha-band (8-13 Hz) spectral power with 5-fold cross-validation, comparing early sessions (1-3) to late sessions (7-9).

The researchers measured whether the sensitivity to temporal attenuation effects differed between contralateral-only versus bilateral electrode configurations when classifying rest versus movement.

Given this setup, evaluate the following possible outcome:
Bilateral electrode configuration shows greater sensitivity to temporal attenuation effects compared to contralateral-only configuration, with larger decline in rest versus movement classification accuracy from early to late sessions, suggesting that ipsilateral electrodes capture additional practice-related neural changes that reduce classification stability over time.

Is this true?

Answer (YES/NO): YES